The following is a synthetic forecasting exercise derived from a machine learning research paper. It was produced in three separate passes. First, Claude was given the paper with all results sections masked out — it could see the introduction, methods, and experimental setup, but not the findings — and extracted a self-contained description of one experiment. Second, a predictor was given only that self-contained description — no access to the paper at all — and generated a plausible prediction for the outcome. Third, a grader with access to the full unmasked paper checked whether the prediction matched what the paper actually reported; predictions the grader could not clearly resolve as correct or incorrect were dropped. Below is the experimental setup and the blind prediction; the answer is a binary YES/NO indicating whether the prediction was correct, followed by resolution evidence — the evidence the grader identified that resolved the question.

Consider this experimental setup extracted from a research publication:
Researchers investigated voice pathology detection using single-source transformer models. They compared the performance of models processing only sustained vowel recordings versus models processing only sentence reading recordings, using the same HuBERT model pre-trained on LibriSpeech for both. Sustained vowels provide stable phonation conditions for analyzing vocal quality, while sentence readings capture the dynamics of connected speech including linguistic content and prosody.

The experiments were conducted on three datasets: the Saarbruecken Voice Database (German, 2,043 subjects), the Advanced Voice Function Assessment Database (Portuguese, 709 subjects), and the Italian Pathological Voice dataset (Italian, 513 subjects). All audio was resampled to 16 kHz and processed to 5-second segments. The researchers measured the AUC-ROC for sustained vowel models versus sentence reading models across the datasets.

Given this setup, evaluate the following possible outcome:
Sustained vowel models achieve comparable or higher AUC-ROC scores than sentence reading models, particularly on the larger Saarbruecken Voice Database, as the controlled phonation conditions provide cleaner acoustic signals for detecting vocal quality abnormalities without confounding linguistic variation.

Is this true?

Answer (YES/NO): NO